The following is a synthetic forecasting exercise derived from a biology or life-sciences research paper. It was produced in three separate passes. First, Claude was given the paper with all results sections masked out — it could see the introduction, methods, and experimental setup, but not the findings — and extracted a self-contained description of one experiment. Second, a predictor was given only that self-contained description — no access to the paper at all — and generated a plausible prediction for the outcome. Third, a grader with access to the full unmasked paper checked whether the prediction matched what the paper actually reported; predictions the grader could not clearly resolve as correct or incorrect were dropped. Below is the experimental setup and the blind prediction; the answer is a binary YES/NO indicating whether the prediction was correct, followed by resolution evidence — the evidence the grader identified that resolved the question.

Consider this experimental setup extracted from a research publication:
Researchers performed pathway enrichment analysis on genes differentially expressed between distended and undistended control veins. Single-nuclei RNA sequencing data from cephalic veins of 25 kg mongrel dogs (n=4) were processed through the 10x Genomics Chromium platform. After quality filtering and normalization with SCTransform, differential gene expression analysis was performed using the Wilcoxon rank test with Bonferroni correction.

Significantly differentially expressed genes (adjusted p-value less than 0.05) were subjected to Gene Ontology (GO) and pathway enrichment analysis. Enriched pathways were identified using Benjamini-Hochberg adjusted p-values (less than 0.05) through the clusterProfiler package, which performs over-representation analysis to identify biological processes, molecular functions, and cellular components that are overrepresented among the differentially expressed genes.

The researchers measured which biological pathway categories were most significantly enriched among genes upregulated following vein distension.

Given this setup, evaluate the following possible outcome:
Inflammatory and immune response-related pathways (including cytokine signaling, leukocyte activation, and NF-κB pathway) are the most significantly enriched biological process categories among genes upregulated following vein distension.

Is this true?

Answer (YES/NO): NO